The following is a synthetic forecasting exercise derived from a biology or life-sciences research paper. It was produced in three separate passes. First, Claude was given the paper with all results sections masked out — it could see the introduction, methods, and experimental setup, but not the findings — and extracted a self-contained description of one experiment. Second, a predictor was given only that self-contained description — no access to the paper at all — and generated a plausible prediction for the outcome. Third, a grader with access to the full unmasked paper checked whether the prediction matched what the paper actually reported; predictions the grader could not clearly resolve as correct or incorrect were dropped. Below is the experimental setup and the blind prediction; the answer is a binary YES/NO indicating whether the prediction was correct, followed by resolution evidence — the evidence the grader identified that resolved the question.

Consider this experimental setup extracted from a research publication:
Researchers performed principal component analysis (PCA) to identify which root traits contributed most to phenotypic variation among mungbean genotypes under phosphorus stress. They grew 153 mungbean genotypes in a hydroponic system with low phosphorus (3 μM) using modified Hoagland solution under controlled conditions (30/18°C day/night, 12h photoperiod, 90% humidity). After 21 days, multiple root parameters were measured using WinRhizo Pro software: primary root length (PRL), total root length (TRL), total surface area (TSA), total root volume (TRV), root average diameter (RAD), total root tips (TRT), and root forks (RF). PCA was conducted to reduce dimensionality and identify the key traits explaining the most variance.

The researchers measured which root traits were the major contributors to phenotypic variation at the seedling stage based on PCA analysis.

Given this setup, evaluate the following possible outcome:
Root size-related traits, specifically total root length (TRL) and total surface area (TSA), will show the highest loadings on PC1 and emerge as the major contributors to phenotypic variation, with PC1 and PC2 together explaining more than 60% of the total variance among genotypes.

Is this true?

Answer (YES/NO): YES